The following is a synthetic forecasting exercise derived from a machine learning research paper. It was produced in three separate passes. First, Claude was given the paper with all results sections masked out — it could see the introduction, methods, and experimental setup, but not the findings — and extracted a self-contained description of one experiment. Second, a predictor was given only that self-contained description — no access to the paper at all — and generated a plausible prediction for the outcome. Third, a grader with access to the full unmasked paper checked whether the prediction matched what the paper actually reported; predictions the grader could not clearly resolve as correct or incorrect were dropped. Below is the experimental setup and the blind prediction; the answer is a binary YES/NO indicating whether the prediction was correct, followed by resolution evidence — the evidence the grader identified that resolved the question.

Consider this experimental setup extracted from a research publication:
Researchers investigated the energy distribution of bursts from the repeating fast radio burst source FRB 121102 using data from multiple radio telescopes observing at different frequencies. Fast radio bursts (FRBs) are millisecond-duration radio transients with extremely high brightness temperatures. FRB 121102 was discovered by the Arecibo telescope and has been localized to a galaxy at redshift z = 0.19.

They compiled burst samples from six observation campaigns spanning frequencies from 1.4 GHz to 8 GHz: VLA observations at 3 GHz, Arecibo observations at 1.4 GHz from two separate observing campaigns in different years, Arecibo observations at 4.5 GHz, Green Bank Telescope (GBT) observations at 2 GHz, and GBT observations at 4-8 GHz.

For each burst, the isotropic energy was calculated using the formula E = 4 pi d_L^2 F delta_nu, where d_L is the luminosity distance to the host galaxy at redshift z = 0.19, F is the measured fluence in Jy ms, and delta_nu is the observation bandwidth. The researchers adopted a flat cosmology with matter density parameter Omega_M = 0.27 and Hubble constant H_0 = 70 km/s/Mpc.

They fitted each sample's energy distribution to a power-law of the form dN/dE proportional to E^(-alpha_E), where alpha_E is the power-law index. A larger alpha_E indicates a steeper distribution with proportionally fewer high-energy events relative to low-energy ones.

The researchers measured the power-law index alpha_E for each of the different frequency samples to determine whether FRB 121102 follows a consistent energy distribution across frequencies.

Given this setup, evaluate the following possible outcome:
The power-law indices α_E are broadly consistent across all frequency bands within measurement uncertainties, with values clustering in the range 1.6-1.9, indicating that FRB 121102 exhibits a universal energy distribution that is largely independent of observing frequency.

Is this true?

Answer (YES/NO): YES